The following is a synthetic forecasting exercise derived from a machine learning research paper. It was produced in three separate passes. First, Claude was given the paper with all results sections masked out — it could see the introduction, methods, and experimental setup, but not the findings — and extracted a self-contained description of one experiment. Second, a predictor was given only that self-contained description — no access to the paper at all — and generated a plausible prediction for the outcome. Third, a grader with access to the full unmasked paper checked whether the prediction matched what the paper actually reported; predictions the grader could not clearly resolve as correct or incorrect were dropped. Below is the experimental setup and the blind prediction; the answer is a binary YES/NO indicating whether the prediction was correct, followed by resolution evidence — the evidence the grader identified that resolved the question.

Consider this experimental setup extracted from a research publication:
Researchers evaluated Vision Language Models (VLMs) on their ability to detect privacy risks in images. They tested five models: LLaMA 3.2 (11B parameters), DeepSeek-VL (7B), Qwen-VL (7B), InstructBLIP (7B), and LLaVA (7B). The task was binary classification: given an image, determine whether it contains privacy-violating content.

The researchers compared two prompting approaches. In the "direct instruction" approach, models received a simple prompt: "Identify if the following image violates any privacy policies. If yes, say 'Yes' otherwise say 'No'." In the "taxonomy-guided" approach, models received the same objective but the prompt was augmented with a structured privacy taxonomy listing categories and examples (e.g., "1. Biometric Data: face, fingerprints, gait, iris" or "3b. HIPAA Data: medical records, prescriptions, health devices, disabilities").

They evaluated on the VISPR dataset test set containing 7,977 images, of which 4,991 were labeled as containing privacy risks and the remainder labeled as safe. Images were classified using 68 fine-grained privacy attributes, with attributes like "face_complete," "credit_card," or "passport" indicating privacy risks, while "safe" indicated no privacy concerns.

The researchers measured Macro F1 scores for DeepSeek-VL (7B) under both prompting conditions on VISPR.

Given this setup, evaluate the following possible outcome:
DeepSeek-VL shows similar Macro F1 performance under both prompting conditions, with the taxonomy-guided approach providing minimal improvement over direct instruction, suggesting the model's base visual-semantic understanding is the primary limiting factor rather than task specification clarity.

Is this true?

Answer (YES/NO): NO